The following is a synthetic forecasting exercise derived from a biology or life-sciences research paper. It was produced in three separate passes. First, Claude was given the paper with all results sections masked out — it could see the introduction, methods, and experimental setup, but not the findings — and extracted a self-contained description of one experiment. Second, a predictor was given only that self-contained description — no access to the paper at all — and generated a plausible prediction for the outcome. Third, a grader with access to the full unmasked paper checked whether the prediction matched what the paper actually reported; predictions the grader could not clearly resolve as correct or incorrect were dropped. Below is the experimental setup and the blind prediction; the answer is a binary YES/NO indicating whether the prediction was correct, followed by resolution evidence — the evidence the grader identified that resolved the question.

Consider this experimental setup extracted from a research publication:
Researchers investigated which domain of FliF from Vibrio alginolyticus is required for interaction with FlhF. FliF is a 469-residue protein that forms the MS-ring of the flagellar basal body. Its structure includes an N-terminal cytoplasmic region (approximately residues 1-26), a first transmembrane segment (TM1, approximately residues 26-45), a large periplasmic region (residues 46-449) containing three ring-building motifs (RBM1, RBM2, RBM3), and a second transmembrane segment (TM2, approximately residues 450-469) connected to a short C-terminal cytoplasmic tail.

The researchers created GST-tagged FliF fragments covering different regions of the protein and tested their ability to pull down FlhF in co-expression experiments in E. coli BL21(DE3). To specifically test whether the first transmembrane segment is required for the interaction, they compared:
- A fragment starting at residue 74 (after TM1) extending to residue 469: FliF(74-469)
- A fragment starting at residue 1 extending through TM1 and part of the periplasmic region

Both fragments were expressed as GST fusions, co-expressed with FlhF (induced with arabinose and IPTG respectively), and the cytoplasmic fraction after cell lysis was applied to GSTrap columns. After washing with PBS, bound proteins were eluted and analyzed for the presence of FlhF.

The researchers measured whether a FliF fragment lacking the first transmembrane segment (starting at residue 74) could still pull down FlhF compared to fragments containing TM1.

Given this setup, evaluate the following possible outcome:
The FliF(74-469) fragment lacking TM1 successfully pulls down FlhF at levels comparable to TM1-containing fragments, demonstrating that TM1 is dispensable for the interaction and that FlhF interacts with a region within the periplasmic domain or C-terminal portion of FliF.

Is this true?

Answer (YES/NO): YES